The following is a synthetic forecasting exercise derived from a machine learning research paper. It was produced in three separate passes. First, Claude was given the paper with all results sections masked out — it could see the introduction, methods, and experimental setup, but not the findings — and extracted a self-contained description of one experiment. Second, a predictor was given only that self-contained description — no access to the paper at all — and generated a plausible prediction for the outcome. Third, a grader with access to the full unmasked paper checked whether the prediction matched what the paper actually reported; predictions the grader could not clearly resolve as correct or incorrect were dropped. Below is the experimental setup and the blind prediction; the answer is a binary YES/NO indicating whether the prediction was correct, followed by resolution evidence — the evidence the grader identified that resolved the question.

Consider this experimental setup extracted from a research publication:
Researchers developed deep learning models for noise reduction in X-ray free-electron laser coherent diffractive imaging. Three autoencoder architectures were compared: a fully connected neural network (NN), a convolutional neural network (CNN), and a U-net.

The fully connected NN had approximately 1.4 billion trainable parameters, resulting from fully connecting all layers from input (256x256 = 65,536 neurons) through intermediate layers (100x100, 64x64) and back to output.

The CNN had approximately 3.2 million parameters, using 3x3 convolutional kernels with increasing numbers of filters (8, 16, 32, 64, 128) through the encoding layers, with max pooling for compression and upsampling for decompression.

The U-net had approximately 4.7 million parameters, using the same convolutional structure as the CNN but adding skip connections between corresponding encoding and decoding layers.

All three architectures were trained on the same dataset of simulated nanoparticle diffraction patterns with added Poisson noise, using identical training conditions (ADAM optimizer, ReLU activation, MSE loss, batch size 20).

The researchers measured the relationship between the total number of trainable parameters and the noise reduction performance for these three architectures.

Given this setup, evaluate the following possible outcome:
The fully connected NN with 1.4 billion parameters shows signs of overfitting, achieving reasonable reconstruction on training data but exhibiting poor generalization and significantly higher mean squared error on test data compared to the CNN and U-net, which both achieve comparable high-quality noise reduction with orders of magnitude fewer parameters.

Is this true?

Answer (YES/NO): NO